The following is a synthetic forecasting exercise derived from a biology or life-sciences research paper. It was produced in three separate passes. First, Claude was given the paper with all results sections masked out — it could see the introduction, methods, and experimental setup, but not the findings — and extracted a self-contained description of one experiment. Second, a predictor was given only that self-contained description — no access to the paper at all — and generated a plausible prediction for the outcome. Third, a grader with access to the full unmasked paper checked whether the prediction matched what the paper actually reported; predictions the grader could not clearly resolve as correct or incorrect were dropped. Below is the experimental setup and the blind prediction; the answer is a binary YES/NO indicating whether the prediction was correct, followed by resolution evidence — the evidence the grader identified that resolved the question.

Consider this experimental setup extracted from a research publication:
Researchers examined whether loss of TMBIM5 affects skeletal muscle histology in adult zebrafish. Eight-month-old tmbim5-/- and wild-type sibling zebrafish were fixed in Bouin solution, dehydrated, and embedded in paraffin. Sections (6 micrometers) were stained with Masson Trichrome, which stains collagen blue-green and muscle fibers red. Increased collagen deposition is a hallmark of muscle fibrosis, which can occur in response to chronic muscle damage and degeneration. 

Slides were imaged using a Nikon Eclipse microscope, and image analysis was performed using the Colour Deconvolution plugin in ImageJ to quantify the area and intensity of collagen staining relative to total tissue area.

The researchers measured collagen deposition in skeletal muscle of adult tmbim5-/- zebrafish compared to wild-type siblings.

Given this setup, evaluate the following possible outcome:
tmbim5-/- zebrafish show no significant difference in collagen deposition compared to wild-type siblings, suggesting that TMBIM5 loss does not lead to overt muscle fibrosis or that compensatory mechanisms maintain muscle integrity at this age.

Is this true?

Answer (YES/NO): YES